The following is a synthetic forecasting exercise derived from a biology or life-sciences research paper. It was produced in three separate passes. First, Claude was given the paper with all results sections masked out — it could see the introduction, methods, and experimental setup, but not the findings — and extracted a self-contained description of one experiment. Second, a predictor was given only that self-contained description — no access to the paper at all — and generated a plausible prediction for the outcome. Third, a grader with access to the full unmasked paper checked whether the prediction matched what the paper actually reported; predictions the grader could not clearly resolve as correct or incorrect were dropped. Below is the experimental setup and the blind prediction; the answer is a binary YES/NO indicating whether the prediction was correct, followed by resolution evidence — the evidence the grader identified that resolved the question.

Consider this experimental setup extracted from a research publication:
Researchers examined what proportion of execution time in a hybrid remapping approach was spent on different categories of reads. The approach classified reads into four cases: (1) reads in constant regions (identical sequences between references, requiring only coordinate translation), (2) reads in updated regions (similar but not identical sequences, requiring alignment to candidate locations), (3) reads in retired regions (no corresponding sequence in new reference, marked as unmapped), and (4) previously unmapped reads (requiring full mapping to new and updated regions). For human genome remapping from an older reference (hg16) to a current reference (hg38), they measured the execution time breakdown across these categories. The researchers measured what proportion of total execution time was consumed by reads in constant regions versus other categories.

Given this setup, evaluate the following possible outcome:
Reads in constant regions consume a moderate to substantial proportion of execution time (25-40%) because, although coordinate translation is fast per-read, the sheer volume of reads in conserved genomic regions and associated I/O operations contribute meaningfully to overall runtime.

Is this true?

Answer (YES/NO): NO